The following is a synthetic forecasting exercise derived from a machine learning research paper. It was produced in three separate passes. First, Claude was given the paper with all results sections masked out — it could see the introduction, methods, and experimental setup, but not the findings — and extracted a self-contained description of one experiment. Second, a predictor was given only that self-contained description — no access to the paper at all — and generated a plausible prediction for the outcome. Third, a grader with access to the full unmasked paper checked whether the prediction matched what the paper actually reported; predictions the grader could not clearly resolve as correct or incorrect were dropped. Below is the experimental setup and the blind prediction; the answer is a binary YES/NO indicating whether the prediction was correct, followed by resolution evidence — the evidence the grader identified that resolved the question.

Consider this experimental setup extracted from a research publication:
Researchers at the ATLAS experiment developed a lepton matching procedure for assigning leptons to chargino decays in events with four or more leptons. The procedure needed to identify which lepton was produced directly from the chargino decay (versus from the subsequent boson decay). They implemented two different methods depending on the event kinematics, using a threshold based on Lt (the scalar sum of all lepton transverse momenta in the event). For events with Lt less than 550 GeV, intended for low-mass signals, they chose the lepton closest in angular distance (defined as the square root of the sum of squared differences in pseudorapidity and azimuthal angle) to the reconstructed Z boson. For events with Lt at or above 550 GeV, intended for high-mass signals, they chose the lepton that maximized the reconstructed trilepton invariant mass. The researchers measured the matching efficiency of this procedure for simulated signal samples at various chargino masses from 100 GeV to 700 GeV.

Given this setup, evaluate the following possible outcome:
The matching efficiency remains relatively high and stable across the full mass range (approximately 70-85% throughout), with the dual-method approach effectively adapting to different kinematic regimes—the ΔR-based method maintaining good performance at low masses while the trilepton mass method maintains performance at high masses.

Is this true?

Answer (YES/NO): NO